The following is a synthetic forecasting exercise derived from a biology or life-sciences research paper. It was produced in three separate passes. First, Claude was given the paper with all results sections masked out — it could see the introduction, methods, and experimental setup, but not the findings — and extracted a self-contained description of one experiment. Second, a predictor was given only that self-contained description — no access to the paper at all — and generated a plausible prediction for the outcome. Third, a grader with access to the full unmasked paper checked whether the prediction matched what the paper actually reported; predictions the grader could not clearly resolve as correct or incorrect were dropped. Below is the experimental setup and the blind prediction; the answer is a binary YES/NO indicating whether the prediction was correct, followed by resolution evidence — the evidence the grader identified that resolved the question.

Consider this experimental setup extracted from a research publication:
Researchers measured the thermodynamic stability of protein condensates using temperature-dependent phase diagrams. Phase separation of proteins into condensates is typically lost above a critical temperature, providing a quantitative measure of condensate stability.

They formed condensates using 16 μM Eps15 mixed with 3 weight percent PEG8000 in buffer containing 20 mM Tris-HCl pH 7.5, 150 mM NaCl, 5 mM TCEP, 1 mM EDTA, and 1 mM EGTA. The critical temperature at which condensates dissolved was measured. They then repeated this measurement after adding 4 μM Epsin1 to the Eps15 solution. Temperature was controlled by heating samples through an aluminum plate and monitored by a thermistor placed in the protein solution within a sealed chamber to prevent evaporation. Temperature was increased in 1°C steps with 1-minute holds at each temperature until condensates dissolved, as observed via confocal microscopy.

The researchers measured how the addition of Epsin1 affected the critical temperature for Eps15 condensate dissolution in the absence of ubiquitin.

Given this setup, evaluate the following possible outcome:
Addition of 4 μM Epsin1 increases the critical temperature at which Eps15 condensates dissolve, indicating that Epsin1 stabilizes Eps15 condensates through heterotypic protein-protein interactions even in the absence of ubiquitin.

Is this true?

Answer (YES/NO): NO